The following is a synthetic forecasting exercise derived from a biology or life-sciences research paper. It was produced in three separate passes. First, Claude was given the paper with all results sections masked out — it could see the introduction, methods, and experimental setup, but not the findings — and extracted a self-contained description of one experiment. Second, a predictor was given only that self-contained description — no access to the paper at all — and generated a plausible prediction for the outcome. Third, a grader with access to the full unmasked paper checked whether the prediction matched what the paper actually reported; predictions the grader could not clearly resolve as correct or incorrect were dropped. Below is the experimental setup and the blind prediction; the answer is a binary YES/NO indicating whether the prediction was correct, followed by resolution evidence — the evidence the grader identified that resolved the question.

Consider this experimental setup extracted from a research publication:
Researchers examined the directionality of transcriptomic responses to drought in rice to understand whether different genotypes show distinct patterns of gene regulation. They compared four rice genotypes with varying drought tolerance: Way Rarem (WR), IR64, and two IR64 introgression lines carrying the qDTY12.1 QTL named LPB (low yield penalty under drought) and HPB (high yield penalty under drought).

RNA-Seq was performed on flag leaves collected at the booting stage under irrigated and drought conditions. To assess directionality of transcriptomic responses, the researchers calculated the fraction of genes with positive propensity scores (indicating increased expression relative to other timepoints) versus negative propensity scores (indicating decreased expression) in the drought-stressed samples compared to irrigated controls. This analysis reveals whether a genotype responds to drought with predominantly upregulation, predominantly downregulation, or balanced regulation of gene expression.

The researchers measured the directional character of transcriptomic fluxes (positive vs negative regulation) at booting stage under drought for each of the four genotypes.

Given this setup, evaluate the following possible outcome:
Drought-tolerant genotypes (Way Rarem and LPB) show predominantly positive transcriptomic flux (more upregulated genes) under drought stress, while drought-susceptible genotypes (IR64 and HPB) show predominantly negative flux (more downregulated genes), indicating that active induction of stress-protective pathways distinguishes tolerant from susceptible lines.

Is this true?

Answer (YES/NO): NO